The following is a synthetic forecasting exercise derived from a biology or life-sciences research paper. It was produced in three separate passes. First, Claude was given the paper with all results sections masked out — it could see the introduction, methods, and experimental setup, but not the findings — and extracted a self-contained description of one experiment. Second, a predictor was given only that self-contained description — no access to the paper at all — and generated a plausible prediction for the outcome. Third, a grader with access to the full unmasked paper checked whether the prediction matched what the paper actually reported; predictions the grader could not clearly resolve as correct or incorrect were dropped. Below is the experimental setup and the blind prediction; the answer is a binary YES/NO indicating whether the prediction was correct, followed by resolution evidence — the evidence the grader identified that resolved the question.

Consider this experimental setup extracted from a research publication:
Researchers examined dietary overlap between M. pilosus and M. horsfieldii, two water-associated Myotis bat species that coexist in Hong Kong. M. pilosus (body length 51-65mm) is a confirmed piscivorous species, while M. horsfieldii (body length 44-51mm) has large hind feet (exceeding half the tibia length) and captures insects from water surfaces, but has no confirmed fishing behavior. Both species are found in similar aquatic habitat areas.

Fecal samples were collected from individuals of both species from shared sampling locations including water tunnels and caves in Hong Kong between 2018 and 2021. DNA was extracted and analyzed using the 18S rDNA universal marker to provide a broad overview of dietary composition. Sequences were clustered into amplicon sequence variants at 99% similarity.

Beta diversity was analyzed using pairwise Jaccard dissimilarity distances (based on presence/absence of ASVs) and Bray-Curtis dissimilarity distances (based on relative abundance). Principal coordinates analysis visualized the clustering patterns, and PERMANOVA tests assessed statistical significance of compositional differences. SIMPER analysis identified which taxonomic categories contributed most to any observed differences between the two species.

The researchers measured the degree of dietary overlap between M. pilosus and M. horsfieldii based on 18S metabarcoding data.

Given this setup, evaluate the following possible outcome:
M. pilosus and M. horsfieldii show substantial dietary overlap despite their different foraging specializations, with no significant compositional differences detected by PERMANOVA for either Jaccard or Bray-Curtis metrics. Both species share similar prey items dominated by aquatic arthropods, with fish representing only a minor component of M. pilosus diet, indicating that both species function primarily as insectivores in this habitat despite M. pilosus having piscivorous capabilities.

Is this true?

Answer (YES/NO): NO